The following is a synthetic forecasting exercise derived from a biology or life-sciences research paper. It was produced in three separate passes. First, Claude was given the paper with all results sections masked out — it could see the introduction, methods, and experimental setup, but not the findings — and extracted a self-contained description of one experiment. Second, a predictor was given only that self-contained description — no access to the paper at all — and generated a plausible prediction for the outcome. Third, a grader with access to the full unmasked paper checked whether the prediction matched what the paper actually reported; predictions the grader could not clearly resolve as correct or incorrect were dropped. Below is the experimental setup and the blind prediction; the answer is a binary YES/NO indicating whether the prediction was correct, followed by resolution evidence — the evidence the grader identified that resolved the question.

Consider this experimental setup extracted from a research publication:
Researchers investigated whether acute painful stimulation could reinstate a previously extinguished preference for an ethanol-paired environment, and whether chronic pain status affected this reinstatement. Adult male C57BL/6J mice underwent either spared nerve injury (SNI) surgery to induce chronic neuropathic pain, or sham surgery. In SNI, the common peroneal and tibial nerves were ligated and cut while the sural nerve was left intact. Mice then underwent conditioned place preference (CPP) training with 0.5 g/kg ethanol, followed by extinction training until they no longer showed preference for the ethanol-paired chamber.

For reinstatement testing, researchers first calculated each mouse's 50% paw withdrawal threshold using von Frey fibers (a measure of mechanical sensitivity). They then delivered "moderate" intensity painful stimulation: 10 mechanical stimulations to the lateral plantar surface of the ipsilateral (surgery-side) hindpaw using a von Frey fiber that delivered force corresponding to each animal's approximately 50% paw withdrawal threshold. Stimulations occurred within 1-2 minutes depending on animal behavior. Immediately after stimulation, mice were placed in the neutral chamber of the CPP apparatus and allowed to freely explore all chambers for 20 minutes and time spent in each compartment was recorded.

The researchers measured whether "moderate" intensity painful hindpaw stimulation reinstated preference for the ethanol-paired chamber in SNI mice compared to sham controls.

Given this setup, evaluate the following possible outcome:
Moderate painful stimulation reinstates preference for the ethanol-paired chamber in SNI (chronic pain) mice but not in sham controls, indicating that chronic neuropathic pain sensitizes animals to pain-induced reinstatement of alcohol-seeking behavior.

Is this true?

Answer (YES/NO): YES